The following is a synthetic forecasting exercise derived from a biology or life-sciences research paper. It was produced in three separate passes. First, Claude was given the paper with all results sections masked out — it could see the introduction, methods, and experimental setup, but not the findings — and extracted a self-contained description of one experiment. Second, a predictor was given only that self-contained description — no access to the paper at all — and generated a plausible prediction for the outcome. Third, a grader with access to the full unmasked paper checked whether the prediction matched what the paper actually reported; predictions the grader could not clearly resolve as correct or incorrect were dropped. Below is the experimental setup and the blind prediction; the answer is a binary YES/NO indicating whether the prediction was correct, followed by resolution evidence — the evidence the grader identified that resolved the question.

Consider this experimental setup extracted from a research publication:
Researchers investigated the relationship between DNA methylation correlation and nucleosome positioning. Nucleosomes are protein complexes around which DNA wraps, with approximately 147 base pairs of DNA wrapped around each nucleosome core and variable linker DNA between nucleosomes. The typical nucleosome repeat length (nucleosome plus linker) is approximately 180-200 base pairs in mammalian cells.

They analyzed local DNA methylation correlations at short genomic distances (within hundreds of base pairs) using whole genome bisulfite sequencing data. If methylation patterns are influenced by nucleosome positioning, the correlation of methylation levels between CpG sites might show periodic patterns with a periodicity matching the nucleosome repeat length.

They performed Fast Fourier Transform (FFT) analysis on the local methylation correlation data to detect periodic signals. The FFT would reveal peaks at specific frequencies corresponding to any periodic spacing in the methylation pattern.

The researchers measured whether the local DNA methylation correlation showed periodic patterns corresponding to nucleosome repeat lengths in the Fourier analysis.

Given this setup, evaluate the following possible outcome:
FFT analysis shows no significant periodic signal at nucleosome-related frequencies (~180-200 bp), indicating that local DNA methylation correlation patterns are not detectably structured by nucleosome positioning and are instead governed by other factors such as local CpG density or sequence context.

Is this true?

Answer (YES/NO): NO